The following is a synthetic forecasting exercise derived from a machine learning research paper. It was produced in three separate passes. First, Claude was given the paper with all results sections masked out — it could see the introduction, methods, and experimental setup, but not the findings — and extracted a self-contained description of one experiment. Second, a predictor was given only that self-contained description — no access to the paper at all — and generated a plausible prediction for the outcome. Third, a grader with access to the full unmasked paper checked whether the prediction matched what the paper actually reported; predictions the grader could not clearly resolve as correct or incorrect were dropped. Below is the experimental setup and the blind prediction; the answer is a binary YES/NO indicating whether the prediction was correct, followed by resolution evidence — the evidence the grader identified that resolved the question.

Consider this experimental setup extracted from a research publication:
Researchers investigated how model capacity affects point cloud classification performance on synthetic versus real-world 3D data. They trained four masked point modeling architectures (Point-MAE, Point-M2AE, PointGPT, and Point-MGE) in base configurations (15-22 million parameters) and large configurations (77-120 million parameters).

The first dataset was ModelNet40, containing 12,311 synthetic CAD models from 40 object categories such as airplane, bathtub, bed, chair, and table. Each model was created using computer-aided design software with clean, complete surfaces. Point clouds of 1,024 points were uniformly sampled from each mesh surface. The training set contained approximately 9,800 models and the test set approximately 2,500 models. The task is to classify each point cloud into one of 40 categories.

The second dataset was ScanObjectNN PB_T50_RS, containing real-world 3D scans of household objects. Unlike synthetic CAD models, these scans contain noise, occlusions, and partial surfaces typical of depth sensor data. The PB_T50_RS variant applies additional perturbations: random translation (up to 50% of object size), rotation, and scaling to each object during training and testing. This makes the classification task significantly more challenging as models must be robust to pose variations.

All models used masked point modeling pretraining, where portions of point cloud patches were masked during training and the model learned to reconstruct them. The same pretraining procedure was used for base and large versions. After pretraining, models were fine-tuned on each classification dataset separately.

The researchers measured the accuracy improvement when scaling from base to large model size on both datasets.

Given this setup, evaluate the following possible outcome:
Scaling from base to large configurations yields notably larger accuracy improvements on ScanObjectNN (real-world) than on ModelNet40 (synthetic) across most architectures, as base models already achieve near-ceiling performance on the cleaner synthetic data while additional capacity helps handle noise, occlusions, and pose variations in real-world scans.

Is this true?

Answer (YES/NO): YES